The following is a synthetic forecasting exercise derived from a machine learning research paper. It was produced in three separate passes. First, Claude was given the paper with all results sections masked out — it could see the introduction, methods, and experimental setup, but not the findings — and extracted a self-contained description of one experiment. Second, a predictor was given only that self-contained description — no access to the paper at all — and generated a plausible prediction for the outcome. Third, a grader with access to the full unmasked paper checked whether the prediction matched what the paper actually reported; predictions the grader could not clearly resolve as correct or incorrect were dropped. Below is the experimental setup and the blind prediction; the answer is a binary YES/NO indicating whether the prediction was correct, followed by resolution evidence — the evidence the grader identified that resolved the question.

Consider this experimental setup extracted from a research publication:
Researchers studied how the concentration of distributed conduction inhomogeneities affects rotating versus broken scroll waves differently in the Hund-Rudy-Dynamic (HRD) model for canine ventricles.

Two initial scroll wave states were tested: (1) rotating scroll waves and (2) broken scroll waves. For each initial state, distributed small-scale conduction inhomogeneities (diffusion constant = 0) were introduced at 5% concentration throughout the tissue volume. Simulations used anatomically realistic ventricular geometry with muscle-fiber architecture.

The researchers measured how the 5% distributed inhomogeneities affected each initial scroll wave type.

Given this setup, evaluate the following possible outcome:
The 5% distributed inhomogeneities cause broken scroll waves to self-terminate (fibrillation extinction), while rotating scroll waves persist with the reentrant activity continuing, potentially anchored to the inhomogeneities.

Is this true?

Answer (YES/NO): NO